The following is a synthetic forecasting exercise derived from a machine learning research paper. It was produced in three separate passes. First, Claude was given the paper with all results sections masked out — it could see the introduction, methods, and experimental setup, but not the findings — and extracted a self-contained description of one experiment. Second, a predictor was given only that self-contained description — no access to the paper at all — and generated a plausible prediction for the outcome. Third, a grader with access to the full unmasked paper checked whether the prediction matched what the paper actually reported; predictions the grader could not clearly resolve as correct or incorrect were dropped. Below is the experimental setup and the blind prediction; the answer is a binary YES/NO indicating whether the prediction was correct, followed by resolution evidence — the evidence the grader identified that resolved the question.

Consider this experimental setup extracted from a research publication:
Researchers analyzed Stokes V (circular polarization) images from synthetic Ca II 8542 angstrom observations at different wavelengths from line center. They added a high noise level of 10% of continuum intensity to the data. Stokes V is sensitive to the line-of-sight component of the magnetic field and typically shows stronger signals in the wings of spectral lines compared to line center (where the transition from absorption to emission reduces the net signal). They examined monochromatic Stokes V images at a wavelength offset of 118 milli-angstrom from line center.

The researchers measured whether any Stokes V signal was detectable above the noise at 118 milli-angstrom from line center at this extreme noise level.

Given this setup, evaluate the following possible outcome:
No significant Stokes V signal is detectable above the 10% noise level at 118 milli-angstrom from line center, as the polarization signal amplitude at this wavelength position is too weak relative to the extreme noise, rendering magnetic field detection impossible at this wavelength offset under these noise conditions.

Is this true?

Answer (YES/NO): NO